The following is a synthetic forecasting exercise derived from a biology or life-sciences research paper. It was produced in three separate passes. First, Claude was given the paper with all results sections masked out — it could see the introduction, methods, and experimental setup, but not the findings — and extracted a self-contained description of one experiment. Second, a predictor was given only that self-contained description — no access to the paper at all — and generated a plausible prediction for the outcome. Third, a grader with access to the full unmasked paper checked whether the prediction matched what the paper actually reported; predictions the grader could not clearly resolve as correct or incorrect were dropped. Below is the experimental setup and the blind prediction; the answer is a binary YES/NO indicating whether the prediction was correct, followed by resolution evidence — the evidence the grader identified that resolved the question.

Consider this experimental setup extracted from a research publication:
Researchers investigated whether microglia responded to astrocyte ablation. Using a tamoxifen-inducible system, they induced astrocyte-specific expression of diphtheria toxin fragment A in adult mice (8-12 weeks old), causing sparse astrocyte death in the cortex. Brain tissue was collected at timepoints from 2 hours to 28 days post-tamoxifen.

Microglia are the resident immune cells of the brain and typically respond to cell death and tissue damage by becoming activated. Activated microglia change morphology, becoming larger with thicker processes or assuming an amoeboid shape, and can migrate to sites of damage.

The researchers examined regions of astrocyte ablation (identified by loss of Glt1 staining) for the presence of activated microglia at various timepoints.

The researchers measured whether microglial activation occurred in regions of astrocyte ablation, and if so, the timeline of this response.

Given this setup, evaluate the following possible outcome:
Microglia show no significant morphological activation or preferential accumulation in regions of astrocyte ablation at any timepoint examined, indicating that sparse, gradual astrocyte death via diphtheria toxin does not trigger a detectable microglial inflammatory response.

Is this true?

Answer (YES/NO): NO